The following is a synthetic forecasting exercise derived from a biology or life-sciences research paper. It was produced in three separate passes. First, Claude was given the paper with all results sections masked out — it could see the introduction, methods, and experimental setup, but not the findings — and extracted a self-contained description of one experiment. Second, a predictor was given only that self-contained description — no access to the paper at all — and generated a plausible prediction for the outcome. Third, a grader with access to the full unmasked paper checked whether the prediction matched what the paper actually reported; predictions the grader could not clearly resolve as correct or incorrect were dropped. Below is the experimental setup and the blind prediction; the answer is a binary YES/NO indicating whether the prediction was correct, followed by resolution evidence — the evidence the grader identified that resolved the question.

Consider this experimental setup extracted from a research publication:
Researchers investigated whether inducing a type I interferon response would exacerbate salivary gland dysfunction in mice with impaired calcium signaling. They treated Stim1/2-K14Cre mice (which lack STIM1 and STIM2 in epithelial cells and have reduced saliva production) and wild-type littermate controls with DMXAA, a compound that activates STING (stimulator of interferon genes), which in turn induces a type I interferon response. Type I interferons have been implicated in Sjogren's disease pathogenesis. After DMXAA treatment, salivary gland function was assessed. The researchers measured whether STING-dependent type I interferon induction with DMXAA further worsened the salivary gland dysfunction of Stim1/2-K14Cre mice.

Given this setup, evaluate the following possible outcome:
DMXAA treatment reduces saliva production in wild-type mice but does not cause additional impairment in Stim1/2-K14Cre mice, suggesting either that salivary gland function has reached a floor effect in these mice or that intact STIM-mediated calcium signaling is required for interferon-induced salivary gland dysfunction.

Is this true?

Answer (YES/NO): YES